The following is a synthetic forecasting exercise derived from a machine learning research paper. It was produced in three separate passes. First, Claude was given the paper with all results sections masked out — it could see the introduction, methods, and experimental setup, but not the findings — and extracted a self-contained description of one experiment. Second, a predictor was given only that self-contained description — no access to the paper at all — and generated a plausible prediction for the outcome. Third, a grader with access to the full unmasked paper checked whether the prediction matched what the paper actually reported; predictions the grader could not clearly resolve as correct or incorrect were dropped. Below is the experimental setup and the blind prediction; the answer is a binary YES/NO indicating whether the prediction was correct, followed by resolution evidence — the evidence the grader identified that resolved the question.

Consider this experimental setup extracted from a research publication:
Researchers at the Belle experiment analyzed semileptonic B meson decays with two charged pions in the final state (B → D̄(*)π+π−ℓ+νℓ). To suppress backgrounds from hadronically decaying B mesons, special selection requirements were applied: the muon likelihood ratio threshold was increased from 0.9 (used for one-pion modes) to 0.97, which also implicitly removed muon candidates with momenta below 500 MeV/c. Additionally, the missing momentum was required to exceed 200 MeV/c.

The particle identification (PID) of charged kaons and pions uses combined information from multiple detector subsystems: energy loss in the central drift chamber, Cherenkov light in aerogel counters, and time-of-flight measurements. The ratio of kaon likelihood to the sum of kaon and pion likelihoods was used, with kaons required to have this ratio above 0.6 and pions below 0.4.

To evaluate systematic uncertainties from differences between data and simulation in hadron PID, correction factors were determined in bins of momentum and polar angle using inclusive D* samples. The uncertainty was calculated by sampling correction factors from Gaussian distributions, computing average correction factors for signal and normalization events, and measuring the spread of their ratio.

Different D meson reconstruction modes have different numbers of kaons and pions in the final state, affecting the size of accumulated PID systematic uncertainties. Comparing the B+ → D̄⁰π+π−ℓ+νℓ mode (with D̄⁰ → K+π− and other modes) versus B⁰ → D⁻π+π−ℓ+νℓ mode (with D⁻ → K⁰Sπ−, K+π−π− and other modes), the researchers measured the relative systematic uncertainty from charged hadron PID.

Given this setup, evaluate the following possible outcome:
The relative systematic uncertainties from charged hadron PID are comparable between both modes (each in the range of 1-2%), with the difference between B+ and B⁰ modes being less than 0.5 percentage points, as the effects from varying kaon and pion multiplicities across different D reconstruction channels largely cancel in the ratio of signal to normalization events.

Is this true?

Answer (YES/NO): NO